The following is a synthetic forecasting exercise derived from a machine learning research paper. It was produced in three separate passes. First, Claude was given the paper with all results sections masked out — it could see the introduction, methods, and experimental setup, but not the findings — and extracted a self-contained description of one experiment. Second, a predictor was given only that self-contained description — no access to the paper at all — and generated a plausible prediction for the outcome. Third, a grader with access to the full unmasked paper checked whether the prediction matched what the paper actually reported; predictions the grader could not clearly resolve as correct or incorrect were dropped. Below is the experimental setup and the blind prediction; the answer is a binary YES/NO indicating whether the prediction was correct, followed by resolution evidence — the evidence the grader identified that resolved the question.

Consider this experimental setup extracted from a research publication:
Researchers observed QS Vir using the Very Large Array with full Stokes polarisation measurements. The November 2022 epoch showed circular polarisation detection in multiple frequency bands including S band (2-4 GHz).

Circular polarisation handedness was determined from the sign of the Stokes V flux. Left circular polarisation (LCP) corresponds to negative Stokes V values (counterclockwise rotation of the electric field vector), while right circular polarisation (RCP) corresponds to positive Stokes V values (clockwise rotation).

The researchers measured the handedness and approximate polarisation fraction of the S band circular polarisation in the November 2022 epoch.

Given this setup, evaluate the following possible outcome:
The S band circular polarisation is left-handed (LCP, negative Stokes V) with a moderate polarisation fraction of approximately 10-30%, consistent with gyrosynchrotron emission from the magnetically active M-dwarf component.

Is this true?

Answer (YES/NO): YES